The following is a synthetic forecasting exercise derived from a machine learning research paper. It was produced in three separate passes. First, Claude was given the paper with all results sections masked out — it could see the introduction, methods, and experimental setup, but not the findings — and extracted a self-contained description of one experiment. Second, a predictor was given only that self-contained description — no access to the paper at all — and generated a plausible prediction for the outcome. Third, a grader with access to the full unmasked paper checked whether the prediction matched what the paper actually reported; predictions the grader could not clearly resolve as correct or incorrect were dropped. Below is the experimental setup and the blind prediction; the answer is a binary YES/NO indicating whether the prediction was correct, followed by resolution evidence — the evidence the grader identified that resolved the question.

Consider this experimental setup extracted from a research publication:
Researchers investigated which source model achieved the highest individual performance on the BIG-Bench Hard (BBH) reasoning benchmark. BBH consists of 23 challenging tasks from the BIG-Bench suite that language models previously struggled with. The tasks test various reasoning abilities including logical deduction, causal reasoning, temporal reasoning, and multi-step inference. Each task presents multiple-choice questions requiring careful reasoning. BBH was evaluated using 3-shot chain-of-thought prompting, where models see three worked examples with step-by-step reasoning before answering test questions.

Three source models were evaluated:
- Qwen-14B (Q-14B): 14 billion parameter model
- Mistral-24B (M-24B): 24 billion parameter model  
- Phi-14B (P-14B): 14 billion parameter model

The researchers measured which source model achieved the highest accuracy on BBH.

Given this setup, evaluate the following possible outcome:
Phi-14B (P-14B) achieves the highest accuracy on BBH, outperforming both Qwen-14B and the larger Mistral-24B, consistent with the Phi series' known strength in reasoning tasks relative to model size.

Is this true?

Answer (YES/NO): NO